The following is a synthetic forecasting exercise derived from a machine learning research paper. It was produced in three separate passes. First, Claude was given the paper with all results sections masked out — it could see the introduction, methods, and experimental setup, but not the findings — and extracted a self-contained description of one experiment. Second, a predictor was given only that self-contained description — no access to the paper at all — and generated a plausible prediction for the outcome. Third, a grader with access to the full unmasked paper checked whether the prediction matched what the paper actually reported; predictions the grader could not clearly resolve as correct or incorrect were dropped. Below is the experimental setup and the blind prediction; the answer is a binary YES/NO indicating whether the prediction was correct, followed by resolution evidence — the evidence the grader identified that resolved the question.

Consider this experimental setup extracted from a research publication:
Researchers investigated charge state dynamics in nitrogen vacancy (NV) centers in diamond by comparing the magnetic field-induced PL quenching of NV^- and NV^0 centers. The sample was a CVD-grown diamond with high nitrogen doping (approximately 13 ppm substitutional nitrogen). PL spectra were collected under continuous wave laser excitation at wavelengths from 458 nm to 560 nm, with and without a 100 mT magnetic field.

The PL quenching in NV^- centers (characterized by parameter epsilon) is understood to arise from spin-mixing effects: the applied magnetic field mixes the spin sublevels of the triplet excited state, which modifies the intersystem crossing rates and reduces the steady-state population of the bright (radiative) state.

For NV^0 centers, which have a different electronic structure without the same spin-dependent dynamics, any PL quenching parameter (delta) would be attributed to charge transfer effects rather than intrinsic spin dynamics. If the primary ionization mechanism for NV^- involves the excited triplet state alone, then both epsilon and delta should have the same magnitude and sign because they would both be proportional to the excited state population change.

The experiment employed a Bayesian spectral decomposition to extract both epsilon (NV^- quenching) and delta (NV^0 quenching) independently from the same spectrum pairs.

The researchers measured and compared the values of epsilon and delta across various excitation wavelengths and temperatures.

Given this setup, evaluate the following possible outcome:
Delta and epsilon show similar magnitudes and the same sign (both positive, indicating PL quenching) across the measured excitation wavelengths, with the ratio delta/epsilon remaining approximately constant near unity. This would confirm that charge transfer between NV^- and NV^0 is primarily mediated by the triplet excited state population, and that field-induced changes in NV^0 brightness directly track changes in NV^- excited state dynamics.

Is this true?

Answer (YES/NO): NO